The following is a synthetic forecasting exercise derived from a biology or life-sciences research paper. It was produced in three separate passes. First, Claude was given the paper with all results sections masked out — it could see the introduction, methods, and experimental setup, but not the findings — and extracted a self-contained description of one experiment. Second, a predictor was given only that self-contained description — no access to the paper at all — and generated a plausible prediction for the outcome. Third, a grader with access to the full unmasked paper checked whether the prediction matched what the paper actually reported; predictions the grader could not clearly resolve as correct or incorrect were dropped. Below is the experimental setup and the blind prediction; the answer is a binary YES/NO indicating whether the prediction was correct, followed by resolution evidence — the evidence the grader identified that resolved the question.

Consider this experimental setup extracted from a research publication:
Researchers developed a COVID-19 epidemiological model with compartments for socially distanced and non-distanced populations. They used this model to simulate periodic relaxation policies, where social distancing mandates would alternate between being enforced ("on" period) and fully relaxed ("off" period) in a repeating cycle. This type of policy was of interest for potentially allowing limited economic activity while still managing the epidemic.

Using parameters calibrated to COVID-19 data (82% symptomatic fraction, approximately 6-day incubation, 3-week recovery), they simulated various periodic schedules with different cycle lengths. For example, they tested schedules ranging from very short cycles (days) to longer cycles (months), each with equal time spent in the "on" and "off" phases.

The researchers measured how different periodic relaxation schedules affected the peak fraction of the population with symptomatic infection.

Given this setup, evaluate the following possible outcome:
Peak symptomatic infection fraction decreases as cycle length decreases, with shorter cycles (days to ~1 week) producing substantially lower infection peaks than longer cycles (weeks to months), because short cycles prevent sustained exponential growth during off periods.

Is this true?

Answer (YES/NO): NO